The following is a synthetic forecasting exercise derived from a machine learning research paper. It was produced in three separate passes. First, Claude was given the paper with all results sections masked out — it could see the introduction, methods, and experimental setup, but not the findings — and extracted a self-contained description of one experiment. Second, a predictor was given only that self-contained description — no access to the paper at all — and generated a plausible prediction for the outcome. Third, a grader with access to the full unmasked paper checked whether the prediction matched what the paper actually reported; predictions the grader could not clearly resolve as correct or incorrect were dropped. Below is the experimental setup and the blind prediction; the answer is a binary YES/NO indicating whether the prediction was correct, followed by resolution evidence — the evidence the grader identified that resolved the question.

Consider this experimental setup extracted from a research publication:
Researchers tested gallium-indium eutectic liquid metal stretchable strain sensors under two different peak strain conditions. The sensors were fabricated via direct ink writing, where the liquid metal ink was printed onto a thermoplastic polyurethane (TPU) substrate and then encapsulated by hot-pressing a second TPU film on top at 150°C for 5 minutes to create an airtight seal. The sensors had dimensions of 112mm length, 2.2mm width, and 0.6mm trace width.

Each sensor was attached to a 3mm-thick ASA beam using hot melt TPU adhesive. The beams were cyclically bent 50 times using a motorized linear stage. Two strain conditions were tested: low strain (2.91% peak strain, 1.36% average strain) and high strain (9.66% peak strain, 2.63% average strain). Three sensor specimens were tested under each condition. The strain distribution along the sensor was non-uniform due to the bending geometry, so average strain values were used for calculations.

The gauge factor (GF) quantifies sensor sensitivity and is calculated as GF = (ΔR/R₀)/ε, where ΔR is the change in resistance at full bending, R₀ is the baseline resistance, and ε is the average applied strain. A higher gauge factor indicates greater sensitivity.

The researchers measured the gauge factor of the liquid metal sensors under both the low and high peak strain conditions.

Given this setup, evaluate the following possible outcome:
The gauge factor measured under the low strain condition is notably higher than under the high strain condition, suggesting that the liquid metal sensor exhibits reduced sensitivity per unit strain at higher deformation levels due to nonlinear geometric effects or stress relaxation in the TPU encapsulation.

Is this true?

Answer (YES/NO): NO